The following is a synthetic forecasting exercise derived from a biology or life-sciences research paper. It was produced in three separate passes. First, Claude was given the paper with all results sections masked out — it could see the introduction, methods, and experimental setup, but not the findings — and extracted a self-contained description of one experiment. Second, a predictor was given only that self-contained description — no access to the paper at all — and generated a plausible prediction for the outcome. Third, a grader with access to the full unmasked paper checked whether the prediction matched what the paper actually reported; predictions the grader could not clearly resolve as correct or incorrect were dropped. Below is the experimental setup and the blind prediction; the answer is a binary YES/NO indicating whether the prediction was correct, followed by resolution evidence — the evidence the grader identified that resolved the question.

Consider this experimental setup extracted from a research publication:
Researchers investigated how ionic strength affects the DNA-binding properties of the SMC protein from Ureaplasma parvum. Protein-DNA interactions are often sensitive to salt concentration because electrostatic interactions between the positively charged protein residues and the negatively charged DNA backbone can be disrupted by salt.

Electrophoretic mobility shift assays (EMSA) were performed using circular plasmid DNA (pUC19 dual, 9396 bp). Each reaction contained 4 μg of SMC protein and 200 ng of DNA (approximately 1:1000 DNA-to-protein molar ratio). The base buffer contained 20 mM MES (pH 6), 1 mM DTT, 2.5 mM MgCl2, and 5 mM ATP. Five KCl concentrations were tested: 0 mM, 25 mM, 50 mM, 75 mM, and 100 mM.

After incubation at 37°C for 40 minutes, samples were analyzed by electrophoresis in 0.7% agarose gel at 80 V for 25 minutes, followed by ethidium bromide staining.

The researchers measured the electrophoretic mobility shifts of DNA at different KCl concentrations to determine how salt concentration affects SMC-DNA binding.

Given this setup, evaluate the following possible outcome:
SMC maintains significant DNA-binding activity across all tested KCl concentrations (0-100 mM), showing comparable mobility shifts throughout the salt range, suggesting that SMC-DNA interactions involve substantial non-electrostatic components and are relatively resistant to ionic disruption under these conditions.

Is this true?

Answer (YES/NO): NO